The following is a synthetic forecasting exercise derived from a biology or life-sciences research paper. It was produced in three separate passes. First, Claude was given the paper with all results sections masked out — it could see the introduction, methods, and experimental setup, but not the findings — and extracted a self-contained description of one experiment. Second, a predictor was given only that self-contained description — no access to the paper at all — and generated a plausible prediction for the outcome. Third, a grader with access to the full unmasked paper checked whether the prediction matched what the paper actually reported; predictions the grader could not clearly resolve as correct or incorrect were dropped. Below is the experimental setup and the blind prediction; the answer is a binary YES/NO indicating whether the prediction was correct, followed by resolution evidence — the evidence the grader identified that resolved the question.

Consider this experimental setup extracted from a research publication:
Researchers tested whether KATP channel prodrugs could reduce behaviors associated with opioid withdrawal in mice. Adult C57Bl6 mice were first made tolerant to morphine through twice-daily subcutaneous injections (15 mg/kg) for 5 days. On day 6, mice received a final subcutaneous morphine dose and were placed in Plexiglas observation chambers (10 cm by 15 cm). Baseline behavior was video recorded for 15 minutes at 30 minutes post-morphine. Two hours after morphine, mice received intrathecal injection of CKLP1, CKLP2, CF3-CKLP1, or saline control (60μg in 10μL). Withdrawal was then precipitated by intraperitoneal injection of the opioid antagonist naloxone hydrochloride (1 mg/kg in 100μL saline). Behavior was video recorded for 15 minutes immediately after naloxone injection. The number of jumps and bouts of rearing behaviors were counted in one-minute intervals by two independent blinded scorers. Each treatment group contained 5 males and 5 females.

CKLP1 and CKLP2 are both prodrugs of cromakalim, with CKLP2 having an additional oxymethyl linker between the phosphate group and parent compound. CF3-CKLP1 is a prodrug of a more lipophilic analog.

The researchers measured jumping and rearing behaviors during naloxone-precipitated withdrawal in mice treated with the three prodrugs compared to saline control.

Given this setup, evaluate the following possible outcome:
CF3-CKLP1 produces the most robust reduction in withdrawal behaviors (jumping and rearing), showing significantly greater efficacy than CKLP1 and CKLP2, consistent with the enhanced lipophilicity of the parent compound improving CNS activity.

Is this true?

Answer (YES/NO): NO